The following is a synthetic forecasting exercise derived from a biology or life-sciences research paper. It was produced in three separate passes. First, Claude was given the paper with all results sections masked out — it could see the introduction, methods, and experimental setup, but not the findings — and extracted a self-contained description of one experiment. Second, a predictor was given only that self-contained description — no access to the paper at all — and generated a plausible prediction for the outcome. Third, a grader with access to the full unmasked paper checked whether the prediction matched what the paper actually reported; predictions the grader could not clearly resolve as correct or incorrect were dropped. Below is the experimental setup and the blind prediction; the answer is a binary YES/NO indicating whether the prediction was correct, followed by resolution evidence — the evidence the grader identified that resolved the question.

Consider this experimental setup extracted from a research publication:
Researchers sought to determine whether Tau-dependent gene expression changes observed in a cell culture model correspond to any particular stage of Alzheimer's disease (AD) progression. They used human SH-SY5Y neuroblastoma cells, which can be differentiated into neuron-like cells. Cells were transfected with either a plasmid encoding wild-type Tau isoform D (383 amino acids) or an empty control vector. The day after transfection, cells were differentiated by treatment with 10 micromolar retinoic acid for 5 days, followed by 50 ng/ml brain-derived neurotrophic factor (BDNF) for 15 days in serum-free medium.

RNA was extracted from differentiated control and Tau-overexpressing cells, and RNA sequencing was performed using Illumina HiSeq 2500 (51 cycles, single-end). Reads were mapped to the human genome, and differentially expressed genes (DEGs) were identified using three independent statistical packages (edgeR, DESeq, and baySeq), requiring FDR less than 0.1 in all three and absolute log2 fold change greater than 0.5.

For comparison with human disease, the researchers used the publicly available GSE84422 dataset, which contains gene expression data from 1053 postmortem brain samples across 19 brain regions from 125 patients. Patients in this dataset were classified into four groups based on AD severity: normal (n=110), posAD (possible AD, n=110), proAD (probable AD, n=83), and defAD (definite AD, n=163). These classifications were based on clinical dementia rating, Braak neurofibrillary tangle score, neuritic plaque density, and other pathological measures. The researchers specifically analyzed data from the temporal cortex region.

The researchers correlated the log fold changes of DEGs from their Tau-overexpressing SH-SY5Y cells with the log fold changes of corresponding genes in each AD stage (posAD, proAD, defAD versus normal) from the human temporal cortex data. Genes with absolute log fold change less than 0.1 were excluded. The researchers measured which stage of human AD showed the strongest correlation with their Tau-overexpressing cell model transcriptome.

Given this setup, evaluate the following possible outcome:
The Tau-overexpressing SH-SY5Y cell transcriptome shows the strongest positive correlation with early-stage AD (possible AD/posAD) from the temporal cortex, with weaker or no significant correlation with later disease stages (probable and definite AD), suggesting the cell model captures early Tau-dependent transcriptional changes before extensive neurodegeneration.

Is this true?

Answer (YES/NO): NO